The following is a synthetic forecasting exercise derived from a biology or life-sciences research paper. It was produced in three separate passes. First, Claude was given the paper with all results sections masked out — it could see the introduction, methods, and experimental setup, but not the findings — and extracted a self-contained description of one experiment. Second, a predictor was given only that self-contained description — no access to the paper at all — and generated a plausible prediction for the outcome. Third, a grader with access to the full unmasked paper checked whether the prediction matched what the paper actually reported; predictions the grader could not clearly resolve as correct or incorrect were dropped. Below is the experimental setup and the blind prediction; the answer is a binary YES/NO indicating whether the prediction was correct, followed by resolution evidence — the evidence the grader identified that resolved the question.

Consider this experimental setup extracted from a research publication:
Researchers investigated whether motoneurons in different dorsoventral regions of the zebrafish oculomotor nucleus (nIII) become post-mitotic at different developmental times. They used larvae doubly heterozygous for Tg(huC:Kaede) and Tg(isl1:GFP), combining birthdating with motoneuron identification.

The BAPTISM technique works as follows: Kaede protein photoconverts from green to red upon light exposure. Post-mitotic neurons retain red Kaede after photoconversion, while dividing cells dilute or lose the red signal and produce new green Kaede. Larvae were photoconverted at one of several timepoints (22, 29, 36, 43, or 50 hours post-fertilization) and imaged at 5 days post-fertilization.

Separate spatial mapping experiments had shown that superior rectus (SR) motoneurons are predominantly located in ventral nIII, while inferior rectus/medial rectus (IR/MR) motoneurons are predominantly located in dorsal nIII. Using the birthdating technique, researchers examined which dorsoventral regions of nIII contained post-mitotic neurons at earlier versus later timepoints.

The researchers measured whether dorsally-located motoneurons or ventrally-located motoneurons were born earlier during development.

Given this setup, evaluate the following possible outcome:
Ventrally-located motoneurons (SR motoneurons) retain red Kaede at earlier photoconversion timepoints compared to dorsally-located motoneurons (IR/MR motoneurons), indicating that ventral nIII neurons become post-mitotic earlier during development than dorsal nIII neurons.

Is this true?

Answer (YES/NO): NO